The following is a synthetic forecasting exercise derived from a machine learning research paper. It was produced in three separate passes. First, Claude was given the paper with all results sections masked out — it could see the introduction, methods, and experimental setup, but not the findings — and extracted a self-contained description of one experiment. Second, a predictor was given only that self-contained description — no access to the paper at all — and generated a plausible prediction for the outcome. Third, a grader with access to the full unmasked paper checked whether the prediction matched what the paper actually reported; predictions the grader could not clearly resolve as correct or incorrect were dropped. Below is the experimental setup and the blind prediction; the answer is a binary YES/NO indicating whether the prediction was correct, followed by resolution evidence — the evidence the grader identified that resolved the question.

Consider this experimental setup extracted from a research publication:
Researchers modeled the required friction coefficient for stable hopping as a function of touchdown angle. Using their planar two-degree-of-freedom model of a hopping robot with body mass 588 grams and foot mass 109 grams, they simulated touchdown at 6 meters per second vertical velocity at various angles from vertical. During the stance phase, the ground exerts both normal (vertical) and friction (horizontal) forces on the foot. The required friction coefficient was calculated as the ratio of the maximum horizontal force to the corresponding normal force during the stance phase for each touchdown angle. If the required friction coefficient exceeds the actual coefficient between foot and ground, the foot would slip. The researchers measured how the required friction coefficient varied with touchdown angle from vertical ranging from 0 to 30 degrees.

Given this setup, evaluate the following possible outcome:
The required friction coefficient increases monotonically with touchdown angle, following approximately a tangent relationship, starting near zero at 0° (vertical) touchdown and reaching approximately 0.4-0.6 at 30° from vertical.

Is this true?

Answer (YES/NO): NO